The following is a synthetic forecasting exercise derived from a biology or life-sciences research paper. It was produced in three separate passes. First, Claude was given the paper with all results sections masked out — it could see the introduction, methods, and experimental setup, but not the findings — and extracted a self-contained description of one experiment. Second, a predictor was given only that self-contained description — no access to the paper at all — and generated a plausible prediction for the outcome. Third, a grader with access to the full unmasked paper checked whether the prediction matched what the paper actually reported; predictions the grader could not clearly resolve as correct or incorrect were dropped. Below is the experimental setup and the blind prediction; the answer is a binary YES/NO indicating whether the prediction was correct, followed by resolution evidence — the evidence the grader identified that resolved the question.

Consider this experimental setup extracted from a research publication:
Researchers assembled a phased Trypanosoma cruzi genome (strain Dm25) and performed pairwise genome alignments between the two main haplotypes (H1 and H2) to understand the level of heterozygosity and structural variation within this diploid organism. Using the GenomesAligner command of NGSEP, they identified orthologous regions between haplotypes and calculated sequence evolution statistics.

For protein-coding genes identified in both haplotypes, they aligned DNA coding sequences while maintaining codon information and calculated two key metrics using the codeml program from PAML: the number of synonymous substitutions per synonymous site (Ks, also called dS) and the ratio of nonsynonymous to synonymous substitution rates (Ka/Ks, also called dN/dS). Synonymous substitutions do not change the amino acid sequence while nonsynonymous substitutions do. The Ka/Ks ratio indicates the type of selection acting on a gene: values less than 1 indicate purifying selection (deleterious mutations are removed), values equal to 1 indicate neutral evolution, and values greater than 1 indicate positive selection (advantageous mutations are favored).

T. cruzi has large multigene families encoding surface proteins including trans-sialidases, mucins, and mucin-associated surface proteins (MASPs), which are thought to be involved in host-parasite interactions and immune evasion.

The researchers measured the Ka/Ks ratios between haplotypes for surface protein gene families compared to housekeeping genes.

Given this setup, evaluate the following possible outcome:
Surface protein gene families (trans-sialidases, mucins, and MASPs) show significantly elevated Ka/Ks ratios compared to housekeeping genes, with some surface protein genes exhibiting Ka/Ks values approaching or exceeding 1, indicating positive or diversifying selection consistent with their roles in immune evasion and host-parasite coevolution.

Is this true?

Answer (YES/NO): YES